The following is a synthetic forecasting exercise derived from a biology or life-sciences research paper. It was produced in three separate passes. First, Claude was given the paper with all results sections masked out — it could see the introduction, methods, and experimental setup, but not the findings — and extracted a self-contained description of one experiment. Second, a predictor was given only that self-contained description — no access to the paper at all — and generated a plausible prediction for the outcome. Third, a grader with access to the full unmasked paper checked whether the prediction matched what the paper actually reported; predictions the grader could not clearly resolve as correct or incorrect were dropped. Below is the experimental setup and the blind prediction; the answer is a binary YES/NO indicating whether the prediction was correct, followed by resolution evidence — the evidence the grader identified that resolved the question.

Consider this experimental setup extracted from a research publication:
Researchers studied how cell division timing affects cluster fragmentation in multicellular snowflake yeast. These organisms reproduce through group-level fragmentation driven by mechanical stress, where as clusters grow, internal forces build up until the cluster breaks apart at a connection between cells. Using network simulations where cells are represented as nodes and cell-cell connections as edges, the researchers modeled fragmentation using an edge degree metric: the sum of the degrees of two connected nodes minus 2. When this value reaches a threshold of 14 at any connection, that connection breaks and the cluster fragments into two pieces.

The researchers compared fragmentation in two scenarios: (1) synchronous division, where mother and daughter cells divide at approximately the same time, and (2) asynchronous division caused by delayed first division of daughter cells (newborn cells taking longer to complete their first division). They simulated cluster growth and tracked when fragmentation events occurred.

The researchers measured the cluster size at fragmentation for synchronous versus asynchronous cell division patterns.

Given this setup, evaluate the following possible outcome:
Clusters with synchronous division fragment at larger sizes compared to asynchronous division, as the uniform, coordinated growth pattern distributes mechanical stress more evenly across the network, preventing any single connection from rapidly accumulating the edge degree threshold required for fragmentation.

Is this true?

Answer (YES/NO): YES